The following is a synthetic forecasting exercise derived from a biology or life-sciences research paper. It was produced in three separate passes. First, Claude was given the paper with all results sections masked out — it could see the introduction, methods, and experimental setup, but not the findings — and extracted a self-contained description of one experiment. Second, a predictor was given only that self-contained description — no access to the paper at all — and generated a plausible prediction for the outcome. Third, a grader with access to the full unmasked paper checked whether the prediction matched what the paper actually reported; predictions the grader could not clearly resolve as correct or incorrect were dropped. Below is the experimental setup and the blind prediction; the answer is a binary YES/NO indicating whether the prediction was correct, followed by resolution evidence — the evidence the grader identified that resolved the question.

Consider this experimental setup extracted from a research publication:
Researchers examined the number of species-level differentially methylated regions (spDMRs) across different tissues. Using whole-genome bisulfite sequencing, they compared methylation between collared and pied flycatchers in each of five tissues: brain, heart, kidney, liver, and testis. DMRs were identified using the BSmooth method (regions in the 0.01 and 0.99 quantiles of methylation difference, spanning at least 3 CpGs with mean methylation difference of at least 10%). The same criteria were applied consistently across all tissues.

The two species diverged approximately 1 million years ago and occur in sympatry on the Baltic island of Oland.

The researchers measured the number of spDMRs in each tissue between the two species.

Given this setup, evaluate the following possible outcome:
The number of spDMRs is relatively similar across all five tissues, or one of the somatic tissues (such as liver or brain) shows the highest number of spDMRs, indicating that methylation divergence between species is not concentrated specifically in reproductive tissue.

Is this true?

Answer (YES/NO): YES